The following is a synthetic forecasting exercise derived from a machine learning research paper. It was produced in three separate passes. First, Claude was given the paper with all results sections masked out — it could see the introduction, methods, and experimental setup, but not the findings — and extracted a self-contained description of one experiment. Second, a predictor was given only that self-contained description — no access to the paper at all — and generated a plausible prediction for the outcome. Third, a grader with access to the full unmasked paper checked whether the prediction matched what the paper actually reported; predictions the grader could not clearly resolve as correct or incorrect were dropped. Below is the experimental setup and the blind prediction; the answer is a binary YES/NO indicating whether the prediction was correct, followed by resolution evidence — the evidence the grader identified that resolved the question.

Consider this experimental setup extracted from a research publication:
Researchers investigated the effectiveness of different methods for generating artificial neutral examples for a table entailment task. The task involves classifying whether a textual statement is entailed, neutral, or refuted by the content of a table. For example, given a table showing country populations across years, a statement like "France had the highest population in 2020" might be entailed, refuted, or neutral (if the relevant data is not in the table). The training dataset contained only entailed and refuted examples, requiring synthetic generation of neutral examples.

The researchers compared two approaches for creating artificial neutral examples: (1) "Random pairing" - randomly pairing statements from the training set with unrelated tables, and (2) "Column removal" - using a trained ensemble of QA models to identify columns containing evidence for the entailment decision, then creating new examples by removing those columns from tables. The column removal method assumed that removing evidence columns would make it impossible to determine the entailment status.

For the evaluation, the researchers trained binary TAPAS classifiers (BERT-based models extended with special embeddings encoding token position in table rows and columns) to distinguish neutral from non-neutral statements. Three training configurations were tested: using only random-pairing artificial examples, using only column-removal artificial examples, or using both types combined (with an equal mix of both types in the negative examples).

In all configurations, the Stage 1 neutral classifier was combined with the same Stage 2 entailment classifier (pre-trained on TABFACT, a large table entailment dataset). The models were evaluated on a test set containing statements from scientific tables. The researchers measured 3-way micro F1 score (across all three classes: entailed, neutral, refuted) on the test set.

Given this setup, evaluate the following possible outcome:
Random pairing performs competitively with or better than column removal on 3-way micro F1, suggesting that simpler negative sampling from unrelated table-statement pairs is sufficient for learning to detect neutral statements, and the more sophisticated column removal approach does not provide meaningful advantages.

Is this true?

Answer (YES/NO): NO